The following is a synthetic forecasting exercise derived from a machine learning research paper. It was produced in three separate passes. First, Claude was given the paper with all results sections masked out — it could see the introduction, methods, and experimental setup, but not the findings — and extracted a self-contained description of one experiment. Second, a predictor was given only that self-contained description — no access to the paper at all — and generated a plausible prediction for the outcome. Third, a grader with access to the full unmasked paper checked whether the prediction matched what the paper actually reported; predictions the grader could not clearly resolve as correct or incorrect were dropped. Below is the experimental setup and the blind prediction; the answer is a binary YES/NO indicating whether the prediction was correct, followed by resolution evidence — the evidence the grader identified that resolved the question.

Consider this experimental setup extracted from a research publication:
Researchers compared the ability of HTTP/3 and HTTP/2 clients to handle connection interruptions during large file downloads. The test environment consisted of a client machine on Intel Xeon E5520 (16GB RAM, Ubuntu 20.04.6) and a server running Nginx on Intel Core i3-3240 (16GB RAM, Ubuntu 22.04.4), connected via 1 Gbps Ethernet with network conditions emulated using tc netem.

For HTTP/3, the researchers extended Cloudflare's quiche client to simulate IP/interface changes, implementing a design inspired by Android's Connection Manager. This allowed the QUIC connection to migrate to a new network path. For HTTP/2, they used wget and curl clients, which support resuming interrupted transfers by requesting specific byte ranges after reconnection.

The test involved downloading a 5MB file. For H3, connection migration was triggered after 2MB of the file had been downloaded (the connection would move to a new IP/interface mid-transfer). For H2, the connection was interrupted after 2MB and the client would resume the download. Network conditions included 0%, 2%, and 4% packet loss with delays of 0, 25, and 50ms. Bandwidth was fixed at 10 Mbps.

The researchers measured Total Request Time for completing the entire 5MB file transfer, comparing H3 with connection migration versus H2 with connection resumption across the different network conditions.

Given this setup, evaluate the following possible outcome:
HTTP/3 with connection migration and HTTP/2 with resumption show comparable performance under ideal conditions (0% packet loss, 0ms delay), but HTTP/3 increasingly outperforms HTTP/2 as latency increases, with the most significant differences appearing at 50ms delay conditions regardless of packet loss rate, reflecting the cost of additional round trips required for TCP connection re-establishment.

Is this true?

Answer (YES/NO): NO